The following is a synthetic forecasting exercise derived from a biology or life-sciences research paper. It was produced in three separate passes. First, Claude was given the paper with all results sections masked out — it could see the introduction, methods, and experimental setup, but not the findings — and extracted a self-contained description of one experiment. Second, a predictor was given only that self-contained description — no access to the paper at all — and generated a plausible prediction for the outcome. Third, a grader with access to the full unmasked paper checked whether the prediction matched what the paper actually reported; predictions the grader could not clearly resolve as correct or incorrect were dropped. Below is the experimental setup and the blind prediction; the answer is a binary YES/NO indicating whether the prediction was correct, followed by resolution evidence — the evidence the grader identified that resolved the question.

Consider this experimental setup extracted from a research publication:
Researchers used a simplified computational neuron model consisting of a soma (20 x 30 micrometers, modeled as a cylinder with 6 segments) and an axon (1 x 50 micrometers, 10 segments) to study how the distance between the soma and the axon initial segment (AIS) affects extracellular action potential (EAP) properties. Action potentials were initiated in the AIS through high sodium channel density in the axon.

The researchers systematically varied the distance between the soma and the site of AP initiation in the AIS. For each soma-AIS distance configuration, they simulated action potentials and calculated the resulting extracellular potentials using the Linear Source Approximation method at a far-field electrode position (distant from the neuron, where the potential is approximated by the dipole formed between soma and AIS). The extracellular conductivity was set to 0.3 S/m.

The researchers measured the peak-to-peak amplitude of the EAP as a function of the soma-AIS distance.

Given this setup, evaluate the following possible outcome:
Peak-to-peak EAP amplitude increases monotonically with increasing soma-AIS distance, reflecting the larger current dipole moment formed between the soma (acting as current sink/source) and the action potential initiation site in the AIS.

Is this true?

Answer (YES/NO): NO